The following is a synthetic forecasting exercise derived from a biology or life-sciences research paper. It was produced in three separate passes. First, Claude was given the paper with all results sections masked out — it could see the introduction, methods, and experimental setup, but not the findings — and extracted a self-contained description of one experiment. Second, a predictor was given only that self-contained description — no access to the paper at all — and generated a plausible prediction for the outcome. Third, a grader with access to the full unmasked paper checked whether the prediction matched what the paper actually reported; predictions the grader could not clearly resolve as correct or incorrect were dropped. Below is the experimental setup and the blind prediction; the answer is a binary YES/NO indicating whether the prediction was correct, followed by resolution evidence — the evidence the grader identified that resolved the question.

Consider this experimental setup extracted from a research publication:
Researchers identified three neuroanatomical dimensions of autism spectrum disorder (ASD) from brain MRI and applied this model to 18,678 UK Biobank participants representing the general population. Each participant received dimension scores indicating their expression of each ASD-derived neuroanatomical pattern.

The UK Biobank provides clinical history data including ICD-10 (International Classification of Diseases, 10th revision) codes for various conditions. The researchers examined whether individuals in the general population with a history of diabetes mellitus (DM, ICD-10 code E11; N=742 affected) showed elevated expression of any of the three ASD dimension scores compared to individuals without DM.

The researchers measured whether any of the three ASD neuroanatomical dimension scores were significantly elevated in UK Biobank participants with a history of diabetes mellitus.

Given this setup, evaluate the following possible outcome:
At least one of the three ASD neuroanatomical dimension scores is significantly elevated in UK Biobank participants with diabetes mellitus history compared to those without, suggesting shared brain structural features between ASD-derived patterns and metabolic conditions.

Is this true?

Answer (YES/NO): YES